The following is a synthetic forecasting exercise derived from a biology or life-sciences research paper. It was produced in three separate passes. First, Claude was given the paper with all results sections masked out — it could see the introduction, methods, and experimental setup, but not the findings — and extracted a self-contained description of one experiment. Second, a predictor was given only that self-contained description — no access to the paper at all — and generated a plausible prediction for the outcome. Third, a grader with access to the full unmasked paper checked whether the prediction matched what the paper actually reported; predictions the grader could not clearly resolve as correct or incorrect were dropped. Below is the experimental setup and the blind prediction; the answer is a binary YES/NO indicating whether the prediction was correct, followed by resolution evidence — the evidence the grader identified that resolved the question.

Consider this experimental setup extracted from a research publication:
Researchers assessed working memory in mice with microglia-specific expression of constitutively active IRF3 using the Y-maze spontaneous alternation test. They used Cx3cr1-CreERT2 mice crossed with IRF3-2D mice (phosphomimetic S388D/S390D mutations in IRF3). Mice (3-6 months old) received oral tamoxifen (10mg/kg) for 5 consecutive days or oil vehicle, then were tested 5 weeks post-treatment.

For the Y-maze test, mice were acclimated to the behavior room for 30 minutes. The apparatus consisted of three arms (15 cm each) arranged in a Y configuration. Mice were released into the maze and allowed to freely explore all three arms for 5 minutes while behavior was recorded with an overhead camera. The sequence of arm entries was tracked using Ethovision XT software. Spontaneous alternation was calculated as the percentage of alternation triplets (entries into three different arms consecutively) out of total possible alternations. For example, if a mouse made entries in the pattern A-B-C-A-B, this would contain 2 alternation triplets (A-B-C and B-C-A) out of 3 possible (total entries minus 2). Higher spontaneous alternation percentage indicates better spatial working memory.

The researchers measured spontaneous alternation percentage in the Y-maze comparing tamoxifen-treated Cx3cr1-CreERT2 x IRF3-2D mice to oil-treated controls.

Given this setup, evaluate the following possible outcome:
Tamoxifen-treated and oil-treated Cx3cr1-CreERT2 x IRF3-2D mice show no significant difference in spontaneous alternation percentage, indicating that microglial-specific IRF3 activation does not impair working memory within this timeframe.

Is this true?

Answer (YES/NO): YES